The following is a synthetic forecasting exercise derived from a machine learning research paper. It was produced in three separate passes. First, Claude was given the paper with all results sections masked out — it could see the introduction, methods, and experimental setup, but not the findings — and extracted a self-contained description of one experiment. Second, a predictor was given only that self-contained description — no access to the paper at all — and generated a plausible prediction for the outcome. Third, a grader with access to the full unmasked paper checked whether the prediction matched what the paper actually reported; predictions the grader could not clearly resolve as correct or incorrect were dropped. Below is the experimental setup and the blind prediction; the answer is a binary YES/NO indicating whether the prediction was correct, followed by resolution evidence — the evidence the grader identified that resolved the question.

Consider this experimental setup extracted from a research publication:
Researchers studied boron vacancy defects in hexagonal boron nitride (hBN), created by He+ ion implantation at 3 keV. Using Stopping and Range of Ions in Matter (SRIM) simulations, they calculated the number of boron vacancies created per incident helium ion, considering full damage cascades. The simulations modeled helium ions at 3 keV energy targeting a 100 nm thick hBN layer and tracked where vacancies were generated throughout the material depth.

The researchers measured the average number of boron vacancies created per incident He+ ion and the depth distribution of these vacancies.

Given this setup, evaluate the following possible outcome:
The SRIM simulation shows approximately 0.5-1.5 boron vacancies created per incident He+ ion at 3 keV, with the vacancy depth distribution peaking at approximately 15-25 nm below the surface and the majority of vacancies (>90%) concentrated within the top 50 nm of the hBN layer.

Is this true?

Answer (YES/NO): NO